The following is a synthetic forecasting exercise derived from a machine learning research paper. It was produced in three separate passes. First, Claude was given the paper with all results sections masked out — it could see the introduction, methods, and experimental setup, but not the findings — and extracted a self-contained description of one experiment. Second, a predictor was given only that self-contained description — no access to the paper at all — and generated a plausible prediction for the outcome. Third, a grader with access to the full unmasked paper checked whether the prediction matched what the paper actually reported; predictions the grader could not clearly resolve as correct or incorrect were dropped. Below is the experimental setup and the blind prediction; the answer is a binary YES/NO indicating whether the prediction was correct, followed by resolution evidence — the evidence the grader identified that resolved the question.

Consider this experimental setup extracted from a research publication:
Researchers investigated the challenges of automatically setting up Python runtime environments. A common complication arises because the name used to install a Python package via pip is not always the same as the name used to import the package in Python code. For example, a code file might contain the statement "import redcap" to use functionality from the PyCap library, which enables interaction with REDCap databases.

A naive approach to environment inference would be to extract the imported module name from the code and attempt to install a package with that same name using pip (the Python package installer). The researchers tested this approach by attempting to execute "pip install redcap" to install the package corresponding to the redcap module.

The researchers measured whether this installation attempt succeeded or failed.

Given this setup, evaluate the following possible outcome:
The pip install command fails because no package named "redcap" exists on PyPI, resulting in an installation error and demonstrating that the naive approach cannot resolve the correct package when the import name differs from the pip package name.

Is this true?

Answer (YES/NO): YES